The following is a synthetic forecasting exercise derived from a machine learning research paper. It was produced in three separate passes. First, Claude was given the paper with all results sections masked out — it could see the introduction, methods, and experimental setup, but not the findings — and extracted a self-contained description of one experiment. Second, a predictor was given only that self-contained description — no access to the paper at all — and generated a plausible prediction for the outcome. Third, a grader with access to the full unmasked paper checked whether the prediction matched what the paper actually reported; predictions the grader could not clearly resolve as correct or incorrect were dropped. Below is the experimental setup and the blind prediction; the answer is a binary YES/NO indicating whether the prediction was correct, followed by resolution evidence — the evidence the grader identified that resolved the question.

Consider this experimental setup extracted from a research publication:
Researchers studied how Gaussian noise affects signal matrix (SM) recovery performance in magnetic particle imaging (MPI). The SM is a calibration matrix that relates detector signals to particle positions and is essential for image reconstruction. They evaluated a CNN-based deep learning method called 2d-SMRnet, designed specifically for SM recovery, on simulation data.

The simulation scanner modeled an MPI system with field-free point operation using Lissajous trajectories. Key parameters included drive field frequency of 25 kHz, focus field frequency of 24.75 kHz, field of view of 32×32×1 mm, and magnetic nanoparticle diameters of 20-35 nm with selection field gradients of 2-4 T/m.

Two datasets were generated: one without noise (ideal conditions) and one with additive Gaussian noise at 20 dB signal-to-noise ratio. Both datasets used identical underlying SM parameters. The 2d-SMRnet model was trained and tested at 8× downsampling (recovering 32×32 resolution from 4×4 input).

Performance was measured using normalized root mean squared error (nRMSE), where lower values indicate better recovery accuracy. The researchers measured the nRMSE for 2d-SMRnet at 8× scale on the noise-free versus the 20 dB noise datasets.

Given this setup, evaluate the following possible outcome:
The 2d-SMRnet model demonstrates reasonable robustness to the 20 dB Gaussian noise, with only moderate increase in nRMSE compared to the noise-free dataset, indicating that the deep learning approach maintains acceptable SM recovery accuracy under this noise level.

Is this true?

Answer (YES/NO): NO